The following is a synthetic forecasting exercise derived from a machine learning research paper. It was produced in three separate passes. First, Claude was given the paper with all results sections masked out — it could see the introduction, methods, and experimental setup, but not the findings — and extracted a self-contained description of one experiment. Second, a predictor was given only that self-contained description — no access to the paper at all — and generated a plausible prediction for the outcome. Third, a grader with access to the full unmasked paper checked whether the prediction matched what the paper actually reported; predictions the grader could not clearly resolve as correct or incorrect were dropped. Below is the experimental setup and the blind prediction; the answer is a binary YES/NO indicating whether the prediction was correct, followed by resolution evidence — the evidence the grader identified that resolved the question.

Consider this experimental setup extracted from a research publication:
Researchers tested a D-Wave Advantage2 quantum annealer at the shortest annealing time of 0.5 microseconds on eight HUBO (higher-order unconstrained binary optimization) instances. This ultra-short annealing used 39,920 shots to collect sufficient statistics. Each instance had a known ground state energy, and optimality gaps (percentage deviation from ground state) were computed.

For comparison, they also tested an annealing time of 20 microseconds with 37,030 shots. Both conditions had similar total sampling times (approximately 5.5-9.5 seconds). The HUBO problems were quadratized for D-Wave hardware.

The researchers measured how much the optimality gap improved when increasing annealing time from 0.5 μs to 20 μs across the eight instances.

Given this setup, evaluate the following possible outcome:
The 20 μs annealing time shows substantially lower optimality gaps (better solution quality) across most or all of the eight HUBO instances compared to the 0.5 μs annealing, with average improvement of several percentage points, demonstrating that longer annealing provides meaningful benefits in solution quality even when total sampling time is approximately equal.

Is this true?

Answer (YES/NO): YES